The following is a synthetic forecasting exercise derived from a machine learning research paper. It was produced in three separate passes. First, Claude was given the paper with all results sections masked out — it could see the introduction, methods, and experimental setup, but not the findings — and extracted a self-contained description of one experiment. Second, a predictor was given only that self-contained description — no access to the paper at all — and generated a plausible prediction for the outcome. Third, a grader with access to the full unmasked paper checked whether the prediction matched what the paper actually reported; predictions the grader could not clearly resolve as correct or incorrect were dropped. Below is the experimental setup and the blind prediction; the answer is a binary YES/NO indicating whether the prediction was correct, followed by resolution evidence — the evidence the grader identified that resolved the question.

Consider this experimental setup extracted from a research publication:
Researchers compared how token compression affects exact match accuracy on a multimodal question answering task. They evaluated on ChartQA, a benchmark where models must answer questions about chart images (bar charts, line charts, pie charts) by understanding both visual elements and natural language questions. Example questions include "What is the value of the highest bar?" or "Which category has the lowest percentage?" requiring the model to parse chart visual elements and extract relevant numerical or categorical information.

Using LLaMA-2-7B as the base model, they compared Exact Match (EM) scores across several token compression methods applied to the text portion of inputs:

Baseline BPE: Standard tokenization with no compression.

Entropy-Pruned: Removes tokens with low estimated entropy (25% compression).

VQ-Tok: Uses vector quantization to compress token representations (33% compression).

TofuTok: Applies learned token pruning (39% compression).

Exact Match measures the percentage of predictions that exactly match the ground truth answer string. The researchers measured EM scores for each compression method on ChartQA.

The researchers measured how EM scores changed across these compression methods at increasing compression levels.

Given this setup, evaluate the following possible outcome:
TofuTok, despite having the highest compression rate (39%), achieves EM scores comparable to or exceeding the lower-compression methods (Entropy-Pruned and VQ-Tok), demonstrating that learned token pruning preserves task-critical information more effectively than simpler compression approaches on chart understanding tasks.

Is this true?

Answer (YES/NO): NO